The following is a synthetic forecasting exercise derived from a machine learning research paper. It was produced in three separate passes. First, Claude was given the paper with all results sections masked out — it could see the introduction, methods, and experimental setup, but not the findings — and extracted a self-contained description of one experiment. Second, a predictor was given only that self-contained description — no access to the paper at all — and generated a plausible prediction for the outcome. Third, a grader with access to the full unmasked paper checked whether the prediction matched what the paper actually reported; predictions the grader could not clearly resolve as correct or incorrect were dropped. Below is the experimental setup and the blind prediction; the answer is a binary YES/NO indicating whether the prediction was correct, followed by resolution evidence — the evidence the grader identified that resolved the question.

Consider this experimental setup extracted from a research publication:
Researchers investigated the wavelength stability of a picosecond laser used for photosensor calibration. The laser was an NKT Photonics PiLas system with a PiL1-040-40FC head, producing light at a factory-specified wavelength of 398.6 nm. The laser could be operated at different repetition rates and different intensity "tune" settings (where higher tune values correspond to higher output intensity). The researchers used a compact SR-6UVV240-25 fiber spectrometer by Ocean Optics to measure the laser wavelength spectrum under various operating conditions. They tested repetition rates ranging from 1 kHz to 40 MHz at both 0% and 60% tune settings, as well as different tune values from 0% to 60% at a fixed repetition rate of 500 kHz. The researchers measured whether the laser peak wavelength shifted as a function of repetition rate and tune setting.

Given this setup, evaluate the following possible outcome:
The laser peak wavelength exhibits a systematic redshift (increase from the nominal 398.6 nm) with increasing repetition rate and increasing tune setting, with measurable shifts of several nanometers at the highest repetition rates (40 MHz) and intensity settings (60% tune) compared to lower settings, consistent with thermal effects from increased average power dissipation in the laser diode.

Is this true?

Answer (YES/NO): NO